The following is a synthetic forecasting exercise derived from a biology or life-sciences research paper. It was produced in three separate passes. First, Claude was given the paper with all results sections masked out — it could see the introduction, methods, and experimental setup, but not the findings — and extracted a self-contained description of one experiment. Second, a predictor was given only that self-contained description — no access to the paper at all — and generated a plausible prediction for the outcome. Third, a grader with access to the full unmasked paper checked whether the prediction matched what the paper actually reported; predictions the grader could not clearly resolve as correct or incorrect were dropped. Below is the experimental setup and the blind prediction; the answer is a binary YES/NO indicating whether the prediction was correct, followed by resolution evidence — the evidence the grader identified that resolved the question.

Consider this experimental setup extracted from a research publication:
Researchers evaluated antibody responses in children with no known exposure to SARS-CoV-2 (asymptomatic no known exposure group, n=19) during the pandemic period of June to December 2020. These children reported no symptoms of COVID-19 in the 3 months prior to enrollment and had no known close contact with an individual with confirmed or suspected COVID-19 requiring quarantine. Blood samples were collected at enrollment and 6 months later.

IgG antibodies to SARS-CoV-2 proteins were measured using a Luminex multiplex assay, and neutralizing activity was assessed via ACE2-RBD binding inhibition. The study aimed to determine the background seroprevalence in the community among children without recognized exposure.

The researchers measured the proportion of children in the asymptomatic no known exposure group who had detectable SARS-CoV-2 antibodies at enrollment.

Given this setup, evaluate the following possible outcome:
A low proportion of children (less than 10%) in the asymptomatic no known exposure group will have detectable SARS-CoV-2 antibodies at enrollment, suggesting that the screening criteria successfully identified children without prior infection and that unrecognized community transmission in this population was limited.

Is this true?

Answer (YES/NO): YES